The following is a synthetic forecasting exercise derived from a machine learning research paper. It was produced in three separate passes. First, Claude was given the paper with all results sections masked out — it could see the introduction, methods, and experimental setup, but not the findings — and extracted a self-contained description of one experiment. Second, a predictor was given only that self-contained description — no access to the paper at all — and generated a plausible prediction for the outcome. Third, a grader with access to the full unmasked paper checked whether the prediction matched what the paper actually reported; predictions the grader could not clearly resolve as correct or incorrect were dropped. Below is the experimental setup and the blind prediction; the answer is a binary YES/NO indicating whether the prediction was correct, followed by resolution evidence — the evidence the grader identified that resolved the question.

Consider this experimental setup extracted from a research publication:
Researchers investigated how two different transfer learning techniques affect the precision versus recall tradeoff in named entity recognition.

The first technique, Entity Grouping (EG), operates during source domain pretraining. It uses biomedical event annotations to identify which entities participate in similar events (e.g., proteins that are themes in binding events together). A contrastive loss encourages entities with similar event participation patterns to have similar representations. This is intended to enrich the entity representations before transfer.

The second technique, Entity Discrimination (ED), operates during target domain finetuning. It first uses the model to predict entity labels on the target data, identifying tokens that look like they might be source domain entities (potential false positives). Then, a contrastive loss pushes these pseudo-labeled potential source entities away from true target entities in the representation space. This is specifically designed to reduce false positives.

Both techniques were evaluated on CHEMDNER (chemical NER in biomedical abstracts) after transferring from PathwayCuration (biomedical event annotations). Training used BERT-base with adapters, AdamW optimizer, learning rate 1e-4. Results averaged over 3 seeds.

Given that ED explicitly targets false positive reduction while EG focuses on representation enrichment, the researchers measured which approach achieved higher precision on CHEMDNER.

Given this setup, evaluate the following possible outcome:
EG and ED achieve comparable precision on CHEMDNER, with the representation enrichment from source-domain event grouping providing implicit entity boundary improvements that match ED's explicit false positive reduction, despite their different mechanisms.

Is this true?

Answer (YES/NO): NO